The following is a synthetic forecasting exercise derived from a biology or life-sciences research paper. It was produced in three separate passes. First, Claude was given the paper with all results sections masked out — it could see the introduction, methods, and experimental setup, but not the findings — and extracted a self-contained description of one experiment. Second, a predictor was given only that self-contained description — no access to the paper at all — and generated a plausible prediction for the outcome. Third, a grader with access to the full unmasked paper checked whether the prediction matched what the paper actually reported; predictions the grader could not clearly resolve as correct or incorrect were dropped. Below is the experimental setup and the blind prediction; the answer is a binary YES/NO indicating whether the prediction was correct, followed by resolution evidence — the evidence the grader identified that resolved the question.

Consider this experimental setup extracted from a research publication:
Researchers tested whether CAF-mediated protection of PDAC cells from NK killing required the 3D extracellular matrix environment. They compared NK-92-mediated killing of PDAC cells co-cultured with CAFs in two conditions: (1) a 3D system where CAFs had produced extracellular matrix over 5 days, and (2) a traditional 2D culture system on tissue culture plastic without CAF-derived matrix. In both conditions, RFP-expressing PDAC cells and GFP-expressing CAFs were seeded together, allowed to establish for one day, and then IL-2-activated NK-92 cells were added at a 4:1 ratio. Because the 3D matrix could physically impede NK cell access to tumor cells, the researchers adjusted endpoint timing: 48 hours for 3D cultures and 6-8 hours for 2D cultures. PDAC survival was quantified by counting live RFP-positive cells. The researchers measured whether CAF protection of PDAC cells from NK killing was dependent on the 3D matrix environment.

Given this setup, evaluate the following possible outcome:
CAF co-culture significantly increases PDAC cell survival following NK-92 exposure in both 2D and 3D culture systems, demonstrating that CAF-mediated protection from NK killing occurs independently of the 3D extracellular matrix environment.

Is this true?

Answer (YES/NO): NO